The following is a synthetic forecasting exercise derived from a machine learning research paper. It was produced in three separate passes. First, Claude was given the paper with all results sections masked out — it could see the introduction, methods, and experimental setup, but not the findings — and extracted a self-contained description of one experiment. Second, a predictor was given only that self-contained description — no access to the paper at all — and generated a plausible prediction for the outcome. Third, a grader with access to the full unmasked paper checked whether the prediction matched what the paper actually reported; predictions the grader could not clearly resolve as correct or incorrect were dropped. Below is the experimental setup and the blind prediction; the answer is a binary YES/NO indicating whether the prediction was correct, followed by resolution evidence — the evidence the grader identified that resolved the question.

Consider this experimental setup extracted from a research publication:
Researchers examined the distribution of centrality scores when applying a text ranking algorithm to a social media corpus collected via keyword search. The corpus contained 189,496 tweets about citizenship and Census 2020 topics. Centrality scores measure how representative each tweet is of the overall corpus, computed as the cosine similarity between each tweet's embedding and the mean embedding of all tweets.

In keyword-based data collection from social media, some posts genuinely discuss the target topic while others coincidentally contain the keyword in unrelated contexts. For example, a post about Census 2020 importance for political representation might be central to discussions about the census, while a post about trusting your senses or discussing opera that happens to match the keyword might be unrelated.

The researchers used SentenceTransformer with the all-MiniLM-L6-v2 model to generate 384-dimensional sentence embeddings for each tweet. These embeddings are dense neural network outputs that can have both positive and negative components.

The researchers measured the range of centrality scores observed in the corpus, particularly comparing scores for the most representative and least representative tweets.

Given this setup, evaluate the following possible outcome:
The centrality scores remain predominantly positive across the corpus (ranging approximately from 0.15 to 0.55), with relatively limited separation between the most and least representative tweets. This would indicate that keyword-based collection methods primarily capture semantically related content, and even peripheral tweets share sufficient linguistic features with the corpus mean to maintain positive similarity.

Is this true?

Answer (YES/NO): NO